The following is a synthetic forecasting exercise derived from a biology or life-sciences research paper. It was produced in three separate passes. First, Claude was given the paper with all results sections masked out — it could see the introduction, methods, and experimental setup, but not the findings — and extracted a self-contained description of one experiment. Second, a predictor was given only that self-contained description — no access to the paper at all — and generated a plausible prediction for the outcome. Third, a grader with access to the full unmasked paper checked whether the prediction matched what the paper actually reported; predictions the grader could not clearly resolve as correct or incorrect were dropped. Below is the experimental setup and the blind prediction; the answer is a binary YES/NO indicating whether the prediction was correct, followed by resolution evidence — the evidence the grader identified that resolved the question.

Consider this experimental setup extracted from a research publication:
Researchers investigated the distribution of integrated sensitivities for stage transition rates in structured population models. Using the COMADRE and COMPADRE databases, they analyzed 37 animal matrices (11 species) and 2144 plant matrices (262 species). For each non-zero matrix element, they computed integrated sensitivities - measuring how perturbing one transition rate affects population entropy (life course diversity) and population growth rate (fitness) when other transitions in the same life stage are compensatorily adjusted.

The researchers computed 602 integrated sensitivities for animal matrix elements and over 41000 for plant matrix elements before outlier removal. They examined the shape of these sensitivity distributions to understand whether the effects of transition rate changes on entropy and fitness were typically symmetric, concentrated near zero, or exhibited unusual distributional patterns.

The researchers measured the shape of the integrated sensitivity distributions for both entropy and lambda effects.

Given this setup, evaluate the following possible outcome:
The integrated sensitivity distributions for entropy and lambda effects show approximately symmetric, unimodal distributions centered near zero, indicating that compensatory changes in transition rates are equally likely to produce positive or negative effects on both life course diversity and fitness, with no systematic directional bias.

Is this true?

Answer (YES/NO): NO